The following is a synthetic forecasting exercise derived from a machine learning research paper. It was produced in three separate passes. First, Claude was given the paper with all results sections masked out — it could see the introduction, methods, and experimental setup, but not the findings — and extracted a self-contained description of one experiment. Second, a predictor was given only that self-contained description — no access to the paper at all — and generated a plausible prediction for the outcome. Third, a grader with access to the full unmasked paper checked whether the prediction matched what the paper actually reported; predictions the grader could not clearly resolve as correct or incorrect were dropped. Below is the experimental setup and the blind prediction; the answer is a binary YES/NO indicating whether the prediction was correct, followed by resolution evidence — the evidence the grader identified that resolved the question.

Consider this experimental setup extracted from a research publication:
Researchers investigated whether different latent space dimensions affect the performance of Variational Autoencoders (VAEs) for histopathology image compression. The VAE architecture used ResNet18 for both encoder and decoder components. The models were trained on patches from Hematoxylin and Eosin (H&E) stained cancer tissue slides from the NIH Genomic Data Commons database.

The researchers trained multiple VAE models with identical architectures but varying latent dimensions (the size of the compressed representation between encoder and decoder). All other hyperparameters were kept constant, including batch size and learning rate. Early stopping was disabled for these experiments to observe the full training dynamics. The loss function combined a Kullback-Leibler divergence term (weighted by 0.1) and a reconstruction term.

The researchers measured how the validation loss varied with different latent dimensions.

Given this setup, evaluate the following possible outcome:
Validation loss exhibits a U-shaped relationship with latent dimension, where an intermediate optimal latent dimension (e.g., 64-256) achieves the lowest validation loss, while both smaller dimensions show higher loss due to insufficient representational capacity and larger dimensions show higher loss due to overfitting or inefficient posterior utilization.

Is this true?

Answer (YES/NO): NO